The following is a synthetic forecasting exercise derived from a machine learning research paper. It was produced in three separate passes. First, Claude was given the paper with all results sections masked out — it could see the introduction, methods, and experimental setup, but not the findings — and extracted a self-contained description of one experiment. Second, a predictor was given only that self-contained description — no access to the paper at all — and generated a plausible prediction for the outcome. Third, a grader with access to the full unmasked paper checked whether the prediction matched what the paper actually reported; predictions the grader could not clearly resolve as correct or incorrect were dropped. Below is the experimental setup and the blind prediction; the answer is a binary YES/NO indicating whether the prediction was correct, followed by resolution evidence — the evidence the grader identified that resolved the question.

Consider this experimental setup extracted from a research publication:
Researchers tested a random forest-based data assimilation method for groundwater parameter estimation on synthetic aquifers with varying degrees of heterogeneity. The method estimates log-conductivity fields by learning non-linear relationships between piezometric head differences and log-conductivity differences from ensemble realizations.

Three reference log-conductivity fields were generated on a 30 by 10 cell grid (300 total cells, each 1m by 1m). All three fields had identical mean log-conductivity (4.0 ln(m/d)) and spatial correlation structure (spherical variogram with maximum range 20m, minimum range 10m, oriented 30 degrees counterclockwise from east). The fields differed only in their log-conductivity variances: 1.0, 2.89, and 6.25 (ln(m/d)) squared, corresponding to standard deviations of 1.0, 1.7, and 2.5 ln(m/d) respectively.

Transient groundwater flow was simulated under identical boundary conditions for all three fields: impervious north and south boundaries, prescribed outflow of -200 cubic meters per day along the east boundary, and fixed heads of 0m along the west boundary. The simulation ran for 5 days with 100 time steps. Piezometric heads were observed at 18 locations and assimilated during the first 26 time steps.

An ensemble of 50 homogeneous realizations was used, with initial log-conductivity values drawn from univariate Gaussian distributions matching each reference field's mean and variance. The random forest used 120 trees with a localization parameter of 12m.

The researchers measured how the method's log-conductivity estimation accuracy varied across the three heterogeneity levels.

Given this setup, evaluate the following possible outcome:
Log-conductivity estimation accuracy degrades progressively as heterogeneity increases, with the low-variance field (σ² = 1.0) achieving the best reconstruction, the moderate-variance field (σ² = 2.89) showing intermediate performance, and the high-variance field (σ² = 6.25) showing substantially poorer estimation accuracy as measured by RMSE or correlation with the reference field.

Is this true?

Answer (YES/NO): NO